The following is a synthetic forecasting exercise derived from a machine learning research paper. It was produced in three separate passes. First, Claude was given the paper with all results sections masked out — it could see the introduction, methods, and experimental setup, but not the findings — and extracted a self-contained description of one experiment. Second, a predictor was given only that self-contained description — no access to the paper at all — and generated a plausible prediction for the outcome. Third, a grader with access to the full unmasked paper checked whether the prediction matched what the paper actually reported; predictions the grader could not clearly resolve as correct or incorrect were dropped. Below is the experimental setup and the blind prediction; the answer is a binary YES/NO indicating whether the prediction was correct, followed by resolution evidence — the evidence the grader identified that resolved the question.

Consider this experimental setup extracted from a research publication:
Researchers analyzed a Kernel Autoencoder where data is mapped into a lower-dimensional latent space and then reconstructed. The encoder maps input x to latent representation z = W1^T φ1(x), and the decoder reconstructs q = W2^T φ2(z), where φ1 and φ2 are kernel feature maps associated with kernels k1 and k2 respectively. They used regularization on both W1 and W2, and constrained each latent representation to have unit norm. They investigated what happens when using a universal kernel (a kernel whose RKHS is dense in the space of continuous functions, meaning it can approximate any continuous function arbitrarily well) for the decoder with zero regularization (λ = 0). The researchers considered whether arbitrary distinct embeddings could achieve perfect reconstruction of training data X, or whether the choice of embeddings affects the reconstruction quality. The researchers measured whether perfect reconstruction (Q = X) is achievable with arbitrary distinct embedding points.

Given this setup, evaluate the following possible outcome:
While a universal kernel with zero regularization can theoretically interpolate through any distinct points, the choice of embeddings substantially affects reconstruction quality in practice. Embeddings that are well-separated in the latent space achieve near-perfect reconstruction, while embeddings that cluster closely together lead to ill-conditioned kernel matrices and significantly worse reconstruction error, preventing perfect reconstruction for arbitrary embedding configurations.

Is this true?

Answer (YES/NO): NO